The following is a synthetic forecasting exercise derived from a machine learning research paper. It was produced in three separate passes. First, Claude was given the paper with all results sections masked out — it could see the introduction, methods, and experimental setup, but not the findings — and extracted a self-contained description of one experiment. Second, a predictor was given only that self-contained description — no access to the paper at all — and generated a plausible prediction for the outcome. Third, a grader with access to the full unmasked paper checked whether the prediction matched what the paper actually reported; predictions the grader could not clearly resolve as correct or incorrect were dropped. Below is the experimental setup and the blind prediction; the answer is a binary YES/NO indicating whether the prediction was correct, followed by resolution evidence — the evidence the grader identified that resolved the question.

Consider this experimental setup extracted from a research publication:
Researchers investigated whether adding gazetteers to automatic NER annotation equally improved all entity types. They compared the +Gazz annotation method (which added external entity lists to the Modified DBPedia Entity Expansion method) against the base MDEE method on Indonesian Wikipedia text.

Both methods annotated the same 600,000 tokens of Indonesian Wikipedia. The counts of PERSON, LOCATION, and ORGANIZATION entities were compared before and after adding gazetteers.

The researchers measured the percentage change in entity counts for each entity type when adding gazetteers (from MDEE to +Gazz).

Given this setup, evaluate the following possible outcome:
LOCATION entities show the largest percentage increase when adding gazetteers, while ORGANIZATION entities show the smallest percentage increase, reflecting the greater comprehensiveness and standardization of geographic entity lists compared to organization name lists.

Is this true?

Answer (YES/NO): NO